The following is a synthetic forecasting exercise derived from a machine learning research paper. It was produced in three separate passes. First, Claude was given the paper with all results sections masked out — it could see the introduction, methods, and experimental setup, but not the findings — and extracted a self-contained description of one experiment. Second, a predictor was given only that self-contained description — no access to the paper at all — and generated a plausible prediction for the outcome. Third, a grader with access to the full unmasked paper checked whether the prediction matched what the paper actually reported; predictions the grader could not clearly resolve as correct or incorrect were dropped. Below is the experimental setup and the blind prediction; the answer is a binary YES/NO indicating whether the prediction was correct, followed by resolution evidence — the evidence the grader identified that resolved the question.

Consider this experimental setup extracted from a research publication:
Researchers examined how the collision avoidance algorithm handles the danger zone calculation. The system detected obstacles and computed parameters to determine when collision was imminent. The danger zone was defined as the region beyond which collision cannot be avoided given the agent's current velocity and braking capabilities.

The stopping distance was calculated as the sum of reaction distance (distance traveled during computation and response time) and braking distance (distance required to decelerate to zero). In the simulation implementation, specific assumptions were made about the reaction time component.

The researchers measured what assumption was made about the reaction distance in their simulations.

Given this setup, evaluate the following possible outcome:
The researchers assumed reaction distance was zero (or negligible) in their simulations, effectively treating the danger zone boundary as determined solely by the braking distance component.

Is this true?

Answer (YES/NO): YES